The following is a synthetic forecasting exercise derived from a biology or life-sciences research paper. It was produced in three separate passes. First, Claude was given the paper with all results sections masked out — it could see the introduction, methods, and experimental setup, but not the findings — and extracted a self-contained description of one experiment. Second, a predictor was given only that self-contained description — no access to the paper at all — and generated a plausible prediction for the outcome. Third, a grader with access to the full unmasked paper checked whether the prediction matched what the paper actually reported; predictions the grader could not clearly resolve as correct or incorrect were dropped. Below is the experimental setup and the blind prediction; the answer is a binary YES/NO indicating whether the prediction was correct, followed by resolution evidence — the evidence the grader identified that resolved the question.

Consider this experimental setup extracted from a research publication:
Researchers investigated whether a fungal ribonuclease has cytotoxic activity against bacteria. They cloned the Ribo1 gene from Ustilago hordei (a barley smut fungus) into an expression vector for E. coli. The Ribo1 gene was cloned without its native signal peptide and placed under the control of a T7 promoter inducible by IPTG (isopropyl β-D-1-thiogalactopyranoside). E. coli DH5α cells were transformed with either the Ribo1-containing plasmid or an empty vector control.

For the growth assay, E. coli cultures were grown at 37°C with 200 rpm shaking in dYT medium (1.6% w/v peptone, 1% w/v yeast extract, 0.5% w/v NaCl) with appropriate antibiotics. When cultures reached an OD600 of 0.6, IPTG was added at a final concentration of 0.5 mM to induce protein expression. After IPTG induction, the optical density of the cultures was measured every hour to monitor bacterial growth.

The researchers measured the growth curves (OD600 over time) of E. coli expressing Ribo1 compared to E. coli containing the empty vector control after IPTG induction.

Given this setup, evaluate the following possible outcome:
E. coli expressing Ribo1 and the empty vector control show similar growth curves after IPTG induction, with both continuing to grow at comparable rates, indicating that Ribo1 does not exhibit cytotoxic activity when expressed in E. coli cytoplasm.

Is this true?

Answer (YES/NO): NO